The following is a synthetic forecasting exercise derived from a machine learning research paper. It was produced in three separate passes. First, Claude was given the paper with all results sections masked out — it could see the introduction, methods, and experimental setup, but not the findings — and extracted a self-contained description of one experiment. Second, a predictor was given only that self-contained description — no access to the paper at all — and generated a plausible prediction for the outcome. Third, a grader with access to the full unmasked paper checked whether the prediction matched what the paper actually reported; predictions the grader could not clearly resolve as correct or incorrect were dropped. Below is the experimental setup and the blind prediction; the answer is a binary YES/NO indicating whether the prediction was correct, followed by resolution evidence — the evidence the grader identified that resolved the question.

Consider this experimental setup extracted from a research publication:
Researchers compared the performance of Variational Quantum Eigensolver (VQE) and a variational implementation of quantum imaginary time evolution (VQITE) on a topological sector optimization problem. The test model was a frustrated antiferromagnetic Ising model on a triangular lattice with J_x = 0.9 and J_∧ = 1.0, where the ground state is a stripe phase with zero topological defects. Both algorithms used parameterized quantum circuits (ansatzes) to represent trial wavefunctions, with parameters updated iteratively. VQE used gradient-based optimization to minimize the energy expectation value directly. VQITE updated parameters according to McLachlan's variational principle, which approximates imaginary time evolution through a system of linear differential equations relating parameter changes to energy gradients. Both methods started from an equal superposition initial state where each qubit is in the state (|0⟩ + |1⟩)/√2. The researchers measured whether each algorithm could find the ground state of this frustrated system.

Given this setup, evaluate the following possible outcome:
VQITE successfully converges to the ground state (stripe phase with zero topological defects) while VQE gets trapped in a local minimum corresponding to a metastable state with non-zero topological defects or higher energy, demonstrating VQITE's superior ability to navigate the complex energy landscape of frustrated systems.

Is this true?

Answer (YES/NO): NO